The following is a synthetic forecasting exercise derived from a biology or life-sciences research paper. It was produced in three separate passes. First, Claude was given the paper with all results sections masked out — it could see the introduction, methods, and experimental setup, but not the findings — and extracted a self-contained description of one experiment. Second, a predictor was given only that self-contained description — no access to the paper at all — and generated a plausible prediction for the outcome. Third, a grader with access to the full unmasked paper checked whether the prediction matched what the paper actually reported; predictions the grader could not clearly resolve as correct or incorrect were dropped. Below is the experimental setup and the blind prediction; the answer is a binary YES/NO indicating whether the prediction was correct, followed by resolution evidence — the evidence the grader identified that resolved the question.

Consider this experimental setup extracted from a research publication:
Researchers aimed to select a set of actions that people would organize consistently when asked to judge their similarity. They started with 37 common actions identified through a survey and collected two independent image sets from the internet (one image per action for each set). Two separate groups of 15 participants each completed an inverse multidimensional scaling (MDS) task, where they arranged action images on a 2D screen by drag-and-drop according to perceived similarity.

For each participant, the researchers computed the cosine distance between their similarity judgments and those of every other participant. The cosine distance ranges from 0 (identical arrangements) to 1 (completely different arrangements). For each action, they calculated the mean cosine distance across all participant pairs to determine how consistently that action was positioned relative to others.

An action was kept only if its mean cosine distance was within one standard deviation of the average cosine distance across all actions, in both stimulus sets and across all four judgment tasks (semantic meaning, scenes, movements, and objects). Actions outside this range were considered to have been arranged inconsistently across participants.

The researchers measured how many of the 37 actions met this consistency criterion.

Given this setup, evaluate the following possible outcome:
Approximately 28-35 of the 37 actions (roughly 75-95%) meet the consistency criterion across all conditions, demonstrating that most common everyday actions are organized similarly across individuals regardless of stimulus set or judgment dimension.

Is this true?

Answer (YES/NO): YES